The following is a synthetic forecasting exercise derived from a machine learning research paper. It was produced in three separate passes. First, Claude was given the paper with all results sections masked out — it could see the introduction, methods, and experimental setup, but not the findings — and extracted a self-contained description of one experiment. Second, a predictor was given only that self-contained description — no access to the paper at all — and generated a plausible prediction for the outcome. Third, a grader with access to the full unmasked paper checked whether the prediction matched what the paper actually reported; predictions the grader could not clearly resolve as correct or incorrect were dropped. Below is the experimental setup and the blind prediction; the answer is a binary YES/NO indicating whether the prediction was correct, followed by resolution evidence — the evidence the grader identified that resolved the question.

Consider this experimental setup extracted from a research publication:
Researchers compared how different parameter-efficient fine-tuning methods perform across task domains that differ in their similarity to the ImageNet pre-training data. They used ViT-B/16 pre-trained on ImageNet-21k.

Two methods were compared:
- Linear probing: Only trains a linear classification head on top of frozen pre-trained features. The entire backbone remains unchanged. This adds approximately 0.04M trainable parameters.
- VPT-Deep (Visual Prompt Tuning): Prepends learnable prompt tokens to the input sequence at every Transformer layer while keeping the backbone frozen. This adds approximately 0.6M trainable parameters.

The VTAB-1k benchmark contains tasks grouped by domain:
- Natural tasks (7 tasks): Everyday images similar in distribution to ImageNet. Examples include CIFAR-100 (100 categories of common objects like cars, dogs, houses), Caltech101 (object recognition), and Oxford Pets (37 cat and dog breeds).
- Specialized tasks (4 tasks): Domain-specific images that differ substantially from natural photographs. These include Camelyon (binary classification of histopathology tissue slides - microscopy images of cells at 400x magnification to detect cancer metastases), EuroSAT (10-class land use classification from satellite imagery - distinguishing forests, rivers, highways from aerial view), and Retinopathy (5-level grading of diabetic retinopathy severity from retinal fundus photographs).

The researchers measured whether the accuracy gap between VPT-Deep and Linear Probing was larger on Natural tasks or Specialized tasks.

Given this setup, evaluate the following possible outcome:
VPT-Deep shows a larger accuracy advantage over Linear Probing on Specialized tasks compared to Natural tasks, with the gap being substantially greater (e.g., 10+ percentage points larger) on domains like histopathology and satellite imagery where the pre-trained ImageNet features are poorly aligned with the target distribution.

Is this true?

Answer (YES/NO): NO